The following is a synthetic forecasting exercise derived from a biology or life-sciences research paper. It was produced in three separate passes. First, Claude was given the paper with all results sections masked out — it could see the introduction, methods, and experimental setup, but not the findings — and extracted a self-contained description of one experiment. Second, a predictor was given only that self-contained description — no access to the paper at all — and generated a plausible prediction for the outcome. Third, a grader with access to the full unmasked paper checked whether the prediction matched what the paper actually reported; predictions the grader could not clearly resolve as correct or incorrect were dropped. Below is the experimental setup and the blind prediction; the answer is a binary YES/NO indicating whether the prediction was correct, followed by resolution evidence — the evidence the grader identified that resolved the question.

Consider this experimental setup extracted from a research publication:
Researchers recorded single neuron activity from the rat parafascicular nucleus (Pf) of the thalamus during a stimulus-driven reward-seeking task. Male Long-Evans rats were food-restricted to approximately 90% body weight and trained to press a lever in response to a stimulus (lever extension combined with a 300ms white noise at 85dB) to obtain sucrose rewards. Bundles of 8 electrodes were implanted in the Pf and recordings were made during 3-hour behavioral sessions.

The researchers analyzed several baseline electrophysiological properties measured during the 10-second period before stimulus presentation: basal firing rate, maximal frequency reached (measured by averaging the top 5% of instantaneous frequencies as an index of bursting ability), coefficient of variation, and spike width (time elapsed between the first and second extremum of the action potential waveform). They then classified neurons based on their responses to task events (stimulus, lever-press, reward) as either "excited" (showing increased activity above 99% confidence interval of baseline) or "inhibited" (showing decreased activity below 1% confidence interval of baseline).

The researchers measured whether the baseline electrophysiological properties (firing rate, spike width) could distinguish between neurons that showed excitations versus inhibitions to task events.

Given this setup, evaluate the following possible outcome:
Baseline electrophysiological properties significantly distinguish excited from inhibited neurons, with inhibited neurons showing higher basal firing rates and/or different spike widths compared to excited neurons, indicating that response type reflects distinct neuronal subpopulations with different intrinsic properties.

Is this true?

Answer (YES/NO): NO